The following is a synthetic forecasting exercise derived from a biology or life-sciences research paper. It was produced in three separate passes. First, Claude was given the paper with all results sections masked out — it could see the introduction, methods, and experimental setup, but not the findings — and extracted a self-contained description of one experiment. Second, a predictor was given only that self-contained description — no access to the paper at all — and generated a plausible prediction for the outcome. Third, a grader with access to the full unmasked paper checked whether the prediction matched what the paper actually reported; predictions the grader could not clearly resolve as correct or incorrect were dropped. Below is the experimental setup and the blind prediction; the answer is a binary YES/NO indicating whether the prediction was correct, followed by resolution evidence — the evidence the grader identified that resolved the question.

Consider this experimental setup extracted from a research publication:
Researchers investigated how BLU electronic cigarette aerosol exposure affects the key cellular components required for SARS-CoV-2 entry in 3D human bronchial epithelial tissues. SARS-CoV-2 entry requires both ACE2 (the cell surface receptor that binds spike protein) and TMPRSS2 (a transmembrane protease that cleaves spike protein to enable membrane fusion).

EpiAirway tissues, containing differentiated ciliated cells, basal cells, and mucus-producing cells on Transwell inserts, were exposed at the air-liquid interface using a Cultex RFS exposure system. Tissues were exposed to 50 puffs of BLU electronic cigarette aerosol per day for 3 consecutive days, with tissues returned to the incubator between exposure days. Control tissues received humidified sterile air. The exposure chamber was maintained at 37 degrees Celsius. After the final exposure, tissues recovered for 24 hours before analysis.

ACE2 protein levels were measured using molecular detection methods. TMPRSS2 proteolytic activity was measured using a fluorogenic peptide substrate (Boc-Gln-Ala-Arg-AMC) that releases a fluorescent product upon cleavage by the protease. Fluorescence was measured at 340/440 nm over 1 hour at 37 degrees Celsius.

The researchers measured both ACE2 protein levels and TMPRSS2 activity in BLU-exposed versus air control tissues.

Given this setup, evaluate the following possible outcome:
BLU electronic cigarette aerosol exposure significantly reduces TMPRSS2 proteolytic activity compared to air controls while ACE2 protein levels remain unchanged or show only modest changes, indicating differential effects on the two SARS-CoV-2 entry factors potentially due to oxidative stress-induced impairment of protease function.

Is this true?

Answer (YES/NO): NO